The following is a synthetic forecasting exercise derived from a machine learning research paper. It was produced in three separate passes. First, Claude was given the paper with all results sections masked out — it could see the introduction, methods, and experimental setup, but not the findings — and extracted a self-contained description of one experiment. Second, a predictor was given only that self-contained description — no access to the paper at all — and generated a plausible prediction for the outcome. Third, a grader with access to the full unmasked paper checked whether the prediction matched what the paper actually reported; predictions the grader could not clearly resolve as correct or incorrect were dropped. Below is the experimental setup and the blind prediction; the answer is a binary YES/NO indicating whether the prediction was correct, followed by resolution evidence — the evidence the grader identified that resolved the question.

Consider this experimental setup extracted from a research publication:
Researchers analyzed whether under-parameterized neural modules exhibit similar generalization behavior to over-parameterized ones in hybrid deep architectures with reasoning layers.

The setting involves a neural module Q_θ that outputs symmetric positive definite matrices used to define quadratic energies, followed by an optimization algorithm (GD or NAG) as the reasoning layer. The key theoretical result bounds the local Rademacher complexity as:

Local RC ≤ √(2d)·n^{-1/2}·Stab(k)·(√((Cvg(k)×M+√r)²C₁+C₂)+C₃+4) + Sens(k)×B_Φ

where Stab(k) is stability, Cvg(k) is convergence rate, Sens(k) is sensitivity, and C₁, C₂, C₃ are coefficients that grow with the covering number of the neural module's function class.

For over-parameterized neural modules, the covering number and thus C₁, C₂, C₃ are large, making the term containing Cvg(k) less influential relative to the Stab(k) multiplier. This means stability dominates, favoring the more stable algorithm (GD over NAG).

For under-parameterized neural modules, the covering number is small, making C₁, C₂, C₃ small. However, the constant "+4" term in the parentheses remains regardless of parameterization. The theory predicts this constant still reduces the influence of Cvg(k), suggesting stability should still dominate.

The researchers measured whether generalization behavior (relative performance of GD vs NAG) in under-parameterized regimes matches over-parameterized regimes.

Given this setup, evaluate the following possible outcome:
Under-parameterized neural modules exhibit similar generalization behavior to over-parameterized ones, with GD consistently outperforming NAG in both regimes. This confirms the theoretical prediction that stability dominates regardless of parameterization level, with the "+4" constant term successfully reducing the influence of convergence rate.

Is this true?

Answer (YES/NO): YES